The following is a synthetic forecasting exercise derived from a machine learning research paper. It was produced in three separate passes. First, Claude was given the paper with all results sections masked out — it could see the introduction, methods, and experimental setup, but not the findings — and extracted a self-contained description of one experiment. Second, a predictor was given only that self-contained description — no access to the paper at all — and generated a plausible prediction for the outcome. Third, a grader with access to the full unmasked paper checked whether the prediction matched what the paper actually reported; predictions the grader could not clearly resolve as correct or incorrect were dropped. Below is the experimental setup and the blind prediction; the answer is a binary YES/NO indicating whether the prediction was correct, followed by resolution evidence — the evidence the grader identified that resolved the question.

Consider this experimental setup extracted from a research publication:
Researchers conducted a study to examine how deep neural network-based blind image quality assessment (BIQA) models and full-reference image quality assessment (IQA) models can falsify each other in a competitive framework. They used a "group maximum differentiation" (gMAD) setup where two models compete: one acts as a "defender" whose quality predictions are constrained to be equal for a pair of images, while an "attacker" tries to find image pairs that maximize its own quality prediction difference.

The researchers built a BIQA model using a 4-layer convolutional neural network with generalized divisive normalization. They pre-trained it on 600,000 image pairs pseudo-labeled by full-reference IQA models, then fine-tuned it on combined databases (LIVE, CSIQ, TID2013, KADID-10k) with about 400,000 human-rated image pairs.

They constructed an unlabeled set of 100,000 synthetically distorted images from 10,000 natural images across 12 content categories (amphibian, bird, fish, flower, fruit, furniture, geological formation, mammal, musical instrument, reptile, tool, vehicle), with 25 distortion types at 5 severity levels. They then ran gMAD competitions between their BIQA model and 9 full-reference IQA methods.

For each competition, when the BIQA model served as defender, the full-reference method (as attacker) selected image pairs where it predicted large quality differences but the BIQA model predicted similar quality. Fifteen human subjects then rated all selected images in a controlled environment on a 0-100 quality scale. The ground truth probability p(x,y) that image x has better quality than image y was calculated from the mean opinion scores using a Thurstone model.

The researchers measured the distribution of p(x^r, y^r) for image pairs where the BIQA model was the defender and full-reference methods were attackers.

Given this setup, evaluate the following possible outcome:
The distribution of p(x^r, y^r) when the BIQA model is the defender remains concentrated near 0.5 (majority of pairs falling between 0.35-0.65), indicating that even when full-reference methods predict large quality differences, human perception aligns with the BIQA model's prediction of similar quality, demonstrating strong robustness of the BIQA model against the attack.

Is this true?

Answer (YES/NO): NO